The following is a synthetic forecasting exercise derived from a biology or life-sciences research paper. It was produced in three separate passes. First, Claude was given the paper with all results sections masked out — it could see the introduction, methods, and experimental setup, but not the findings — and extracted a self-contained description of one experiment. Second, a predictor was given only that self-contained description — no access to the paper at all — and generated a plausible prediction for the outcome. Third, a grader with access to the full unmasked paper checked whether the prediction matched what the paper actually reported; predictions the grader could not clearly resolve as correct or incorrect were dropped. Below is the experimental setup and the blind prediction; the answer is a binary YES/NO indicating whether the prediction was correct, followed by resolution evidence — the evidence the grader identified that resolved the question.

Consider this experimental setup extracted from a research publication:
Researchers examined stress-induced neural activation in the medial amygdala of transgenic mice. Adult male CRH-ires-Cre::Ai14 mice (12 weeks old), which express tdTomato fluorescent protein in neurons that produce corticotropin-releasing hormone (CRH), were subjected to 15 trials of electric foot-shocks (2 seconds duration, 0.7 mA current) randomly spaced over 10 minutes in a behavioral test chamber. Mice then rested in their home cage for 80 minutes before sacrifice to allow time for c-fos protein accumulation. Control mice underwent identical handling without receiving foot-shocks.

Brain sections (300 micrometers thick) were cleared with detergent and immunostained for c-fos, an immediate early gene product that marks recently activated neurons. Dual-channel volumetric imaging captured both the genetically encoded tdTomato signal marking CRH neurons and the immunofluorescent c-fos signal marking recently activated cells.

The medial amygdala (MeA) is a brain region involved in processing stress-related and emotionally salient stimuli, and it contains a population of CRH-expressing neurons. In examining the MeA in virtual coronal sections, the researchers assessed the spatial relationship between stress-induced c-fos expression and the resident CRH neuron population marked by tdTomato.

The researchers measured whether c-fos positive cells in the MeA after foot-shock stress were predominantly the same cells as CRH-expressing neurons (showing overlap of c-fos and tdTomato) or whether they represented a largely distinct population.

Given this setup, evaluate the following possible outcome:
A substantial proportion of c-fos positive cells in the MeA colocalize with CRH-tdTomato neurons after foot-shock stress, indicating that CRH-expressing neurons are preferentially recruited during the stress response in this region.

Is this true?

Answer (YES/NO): NO